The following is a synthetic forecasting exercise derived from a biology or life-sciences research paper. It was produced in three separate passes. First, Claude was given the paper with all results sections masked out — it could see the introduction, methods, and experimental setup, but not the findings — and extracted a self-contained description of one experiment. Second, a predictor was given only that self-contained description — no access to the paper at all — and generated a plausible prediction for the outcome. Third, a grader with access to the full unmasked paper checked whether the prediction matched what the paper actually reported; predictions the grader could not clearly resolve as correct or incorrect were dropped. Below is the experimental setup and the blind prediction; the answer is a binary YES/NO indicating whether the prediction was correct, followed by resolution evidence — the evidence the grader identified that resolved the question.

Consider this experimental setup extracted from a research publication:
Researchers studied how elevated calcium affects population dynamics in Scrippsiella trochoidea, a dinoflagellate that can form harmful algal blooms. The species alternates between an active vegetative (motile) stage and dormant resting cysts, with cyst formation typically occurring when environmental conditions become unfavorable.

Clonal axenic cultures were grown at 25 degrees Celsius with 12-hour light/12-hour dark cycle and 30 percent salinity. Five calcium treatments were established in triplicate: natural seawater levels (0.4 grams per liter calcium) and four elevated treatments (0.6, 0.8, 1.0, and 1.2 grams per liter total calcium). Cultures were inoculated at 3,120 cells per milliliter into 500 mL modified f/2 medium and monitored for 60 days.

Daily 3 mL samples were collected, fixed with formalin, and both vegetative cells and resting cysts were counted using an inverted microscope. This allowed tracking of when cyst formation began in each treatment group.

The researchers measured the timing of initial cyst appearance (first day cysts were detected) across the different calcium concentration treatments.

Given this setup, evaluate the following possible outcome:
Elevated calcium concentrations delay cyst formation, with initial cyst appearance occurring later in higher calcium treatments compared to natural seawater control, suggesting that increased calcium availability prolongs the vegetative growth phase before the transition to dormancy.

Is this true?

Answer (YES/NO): NO